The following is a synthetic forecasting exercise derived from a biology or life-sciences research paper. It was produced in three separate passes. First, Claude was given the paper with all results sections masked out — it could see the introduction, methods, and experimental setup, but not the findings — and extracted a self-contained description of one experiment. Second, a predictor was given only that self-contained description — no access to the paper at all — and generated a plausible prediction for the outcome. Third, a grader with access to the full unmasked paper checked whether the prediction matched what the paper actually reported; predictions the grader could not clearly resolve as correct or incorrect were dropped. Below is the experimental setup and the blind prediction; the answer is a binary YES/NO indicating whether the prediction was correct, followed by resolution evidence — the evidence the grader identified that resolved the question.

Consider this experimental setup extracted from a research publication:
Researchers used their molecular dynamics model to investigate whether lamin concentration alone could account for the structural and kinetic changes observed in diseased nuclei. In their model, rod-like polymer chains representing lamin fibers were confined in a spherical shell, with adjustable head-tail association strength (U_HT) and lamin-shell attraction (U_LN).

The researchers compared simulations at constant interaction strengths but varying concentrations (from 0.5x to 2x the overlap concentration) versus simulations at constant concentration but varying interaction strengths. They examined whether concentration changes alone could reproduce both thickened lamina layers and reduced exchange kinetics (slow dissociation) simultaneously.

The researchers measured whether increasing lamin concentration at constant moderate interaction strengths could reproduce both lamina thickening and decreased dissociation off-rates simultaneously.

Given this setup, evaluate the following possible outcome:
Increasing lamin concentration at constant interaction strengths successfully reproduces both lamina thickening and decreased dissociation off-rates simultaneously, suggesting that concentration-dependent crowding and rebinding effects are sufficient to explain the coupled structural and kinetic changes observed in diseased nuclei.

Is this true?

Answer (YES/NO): NO